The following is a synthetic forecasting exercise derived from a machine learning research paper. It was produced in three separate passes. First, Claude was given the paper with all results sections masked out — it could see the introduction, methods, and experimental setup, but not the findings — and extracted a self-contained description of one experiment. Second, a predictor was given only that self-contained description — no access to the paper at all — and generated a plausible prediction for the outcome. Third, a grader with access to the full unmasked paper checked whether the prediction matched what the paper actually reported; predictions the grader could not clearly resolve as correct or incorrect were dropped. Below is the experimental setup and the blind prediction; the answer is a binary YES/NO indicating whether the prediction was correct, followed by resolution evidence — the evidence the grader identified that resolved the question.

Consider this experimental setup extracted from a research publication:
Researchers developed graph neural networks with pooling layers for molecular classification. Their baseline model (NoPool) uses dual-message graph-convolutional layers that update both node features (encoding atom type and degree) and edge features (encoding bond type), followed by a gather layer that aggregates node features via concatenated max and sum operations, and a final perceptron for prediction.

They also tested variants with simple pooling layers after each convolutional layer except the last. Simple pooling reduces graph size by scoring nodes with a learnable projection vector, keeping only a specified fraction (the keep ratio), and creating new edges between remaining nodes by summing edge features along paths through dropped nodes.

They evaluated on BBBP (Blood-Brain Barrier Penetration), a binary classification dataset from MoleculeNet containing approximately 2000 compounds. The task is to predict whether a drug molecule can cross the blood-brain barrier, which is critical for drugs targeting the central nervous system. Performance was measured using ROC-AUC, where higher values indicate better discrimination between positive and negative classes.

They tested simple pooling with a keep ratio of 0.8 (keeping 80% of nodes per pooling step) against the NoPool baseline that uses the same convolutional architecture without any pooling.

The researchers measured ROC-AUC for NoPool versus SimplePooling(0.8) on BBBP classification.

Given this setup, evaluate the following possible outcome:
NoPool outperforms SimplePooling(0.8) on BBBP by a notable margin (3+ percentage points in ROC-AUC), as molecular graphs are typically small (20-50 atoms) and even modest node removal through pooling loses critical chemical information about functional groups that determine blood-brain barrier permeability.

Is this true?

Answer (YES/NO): NO